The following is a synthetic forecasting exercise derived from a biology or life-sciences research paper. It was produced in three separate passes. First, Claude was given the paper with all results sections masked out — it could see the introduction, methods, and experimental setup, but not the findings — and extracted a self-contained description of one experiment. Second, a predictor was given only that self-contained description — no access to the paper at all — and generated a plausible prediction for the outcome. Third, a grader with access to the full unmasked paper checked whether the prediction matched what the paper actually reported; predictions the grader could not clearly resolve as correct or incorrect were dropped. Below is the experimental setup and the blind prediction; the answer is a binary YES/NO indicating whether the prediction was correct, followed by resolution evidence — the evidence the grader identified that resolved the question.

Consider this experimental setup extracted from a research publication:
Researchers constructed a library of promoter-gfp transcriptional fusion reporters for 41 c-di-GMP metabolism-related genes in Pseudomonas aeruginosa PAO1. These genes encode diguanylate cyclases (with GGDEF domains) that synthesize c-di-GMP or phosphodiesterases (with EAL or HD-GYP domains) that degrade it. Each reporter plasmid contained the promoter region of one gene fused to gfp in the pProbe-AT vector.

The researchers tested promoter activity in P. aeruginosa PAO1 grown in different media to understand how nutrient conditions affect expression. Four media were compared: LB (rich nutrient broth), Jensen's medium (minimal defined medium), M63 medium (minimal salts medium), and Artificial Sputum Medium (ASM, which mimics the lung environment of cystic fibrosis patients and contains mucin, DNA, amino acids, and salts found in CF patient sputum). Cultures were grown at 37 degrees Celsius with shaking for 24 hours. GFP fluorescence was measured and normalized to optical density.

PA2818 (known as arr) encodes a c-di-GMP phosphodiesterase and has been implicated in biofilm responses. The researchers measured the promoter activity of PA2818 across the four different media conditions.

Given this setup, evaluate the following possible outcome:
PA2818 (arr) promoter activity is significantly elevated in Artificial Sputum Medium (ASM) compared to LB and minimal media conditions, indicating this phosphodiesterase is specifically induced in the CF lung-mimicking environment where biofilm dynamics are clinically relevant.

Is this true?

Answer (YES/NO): YES